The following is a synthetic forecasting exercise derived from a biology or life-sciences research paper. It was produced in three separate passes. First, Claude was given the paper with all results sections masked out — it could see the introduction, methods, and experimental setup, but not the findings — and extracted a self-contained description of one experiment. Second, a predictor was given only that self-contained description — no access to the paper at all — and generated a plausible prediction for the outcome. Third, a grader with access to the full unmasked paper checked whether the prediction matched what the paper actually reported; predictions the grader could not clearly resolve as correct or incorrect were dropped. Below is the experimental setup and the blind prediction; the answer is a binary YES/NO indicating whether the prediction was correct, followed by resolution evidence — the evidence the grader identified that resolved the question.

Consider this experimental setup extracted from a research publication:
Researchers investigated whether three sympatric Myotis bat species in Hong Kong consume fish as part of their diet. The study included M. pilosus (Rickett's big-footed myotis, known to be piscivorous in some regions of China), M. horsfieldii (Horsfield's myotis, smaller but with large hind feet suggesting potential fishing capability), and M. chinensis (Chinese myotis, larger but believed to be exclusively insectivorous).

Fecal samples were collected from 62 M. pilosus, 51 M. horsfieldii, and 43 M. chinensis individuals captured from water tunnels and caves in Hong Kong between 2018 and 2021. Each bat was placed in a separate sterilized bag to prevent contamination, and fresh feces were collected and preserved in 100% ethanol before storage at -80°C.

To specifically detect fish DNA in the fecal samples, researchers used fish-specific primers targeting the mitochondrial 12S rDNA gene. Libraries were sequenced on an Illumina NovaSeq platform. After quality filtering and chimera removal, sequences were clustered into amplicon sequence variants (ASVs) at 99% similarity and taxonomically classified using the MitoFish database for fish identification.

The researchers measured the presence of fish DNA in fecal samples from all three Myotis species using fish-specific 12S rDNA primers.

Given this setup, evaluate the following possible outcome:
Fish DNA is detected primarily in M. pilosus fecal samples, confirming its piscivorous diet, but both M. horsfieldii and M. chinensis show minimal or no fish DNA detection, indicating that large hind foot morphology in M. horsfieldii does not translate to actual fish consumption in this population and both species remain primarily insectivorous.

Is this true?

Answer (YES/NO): YES